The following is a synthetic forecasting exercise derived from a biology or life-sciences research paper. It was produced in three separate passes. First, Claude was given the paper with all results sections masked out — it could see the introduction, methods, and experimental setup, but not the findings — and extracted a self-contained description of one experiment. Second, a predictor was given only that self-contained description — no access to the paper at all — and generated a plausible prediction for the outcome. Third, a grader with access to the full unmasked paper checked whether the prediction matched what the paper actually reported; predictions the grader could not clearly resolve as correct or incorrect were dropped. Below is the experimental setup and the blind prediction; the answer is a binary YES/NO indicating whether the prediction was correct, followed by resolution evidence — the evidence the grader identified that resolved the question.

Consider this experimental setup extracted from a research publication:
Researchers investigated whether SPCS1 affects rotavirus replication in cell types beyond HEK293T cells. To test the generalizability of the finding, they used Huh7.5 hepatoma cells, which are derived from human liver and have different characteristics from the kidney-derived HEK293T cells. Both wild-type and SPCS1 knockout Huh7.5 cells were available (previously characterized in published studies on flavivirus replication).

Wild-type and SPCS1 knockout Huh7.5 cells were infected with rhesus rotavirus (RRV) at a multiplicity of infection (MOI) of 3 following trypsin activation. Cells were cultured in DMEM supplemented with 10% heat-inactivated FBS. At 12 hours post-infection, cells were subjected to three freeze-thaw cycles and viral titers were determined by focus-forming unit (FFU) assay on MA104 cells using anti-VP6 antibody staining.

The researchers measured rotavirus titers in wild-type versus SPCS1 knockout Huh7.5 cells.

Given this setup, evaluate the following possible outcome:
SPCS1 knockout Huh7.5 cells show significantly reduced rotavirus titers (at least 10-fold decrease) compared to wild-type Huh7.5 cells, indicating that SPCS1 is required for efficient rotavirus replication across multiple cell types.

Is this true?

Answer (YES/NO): NO